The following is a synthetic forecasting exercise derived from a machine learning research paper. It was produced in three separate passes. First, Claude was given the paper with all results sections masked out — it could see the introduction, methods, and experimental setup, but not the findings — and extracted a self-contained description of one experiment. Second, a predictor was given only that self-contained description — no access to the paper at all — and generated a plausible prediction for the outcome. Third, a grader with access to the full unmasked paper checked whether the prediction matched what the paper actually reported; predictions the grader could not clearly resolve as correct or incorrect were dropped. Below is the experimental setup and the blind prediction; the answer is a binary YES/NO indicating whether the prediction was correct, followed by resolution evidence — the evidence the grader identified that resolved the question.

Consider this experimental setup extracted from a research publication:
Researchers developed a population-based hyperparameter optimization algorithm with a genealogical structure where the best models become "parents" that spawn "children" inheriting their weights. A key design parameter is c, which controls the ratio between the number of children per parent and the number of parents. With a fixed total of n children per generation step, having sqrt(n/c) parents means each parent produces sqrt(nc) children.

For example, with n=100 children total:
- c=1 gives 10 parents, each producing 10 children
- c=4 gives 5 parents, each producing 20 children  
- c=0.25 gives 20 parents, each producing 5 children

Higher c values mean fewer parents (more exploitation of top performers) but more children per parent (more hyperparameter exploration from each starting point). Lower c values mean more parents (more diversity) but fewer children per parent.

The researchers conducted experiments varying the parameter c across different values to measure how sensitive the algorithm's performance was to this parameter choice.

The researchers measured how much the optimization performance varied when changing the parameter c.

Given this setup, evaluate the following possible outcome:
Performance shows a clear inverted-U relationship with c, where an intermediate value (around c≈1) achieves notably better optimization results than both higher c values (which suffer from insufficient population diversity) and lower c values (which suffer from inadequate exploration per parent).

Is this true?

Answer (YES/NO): NO